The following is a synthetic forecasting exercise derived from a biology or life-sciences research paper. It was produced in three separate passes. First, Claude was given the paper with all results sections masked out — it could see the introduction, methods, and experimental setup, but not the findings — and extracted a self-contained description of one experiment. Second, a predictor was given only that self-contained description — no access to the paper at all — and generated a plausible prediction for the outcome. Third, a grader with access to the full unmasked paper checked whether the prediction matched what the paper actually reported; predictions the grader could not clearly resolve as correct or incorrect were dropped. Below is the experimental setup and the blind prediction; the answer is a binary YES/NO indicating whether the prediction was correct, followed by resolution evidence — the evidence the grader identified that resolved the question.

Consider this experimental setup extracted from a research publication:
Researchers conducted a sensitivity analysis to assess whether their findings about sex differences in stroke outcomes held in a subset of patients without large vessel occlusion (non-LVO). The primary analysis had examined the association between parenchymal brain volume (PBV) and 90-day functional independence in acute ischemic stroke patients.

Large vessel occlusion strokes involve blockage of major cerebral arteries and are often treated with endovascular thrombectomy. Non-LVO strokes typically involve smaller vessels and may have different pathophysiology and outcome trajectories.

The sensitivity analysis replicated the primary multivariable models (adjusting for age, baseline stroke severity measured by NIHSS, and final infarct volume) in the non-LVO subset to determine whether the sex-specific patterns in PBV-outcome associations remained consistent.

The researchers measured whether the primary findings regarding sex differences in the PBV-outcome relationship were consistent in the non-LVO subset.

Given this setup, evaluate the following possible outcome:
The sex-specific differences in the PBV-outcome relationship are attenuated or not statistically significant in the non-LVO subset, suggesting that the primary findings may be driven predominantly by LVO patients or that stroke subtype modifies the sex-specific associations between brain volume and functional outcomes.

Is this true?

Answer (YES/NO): NO